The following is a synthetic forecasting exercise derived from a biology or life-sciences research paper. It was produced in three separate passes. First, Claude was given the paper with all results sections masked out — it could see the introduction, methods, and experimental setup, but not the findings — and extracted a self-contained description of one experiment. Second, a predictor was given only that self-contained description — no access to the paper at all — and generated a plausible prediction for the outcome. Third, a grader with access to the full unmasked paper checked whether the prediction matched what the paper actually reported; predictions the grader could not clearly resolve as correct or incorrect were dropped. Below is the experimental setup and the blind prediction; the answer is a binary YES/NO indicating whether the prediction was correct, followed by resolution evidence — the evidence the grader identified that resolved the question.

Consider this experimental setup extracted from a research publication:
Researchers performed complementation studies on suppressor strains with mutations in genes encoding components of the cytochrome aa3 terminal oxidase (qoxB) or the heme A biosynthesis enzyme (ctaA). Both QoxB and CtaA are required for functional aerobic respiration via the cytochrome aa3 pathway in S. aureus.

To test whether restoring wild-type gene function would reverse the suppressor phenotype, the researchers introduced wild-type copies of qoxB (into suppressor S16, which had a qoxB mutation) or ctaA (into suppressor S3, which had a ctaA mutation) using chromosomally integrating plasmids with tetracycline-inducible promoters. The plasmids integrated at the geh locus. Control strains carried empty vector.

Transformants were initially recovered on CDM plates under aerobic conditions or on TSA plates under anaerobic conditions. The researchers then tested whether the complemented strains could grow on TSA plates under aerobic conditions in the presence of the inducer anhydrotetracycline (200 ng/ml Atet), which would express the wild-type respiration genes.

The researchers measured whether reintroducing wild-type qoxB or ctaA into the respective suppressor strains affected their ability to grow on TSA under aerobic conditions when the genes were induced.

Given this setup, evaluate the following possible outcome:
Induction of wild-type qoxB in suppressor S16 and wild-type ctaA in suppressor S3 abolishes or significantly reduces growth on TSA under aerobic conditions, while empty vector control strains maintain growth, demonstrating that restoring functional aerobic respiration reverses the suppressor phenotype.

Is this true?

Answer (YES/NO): YES